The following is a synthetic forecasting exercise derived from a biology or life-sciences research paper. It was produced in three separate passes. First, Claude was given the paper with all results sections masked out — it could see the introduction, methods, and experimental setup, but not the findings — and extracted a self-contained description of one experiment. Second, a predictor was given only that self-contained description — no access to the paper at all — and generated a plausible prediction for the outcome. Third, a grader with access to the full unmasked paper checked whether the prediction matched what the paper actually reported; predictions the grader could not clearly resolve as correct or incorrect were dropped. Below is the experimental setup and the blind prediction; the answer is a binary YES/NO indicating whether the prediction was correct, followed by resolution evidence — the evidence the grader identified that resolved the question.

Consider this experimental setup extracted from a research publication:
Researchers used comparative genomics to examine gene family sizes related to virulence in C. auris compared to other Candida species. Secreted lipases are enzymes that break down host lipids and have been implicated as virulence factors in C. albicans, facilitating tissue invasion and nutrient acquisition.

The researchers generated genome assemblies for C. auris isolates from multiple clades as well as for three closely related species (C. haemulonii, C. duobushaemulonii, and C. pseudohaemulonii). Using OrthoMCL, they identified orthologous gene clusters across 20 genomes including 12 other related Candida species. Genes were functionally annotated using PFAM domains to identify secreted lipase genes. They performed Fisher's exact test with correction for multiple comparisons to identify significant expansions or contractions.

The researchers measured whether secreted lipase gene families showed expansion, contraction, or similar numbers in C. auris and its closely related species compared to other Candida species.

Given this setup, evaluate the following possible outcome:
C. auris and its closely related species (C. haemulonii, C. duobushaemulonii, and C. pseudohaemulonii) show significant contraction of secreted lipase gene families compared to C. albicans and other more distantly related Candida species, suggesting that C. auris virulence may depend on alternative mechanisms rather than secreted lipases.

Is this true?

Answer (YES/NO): NO